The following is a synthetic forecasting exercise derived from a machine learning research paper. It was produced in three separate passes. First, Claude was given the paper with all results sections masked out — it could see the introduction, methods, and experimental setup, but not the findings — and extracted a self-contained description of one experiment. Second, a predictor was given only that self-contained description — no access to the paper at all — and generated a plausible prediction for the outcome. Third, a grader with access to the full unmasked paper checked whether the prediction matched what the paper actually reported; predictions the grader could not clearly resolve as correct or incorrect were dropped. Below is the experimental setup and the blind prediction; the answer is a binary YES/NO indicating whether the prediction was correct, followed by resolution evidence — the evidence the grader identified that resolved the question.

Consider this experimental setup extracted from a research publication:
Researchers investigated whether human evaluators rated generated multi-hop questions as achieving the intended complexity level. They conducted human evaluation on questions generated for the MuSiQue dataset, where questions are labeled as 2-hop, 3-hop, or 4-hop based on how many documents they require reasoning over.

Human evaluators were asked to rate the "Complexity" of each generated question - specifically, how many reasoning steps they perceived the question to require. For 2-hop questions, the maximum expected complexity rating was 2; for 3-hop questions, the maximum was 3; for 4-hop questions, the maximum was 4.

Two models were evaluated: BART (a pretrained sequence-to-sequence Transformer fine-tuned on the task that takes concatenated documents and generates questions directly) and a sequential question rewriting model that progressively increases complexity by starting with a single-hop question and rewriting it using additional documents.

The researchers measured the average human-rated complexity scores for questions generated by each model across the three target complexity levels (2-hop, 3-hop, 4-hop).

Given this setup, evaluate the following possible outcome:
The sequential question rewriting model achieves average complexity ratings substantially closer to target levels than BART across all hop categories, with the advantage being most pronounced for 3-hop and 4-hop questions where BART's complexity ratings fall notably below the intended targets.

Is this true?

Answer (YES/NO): NO